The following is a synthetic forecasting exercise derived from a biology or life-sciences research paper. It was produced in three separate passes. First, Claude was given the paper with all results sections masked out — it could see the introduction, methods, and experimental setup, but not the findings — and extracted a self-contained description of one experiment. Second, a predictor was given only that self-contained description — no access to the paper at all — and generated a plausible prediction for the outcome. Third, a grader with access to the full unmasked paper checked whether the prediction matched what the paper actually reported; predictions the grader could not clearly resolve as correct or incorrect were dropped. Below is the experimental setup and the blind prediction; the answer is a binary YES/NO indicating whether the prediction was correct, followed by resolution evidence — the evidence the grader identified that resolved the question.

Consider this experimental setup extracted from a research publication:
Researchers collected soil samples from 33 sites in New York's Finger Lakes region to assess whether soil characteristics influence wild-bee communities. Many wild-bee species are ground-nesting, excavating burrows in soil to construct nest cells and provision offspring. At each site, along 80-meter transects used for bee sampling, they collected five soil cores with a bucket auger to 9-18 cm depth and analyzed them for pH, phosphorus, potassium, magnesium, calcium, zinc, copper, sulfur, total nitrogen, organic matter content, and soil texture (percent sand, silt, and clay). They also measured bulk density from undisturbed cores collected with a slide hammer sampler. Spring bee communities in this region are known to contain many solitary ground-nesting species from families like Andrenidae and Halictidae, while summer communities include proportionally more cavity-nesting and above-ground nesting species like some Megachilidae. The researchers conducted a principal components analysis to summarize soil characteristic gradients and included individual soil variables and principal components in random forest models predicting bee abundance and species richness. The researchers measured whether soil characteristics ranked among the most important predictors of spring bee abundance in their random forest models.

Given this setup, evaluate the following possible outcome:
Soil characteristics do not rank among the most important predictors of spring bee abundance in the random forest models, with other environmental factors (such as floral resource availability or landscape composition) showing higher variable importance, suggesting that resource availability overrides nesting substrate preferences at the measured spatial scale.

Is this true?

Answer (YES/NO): NO